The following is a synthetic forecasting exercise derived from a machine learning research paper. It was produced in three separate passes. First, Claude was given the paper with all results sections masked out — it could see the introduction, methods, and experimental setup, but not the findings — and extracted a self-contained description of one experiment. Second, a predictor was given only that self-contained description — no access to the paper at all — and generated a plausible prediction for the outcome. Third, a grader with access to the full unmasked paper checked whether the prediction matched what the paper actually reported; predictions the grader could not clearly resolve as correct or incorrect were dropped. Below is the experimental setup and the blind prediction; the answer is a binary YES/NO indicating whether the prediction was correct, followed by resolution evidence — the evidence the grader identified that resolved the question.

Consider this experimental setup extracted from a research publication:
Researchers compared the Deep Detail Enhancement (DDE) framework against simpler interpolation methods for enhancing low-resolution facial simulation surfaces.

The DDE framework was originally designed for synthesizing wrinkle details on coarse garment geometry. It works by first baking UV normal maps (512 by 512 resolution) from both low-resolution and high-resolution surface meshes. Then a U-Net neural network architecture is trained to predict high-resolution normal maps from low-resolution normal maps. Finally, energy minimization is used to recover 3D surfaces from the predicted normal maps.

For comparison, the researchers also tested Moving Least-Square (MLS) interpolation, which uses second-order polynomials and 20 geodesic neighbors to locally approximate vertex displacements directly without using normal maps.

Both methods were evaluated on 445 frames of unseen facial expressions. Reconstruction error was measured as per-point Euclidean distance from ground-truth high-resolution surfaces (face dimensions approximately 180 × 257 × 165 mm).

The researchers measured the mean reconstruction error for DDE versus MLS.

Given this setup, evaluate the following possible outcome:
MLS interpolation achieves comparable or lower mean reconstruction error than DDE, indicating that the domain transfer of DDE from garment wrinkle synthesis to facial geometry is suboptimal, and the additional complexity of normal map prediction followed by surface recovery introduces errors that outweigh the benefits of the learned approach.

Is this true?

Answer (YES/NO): NO